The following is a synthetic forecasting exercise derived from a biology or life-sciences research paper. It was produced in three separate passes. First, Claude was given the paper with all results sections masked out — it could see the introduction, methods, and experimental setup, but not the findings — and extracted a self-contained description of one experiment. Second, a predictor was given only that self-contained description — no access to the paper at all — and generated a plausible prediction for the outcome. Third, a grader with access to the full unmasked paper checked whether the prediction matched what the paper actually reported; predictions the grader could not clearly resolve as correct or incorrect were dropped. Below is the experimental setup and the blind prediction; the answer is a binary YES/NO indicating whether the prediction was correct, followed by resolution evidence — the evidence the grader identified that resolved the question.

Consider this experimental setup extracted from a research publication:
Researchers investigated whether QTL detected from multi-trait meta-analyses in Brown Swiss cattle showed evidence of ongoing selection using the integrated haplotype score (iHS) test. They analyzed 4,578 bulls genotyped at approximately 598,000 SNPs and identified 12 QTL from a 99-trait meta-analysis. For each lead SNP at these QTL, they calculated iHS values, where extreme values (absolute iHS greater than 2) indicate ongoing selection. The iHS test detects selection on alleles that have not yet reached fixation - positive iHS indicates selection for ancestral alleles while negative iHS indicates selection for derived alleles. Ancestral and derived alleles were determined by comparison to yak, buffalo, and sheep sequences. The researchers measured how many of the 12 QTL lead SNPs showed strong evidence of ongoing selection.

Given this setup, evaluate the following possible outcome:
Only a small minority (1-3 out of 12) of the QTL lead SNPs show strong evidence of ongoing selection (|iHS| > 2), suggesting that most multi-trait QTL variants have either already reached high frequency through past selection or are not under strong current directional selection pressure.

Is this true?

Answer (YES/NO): YES